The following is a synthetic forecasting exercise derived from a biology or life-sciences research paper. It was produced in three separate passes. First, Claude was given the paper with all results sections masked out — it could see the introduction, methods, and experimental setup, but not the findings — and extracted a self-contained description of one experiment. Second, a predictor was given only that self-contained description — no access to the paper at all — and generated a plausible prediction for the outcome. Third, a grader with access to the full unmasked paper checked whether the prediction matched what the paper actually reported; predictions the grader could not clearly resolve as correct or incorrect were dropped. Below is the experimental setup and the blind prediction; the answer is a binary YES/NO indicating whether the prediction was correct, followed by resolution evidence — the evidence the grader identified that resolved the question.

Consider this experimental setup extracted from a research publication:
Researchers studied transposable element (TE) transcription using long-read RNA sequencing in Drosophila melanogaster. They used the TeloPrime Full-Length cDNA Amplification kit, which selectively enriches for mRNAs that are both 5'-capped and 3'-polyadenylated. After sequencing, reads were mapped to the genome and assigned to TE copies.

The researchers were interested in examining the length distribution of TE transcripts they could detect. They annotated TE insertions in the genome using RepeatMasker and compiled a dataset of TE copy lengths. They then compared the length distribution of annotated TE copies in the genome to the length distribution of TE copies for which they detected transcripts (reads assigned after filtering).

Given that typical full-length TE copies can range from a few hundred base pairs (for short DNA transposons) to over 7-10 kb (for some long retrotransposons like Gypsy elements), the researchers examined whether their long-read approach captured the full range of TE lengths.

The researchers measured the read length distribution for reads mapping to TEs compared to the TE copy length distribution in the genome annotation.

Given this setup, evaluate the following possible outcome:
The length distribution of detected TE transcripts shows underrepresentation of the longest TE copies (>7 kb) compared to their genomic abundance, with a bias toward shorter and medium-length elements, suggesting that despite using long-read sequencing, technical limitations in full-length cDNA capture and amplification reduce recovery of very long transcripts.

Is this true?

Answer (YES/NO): YES